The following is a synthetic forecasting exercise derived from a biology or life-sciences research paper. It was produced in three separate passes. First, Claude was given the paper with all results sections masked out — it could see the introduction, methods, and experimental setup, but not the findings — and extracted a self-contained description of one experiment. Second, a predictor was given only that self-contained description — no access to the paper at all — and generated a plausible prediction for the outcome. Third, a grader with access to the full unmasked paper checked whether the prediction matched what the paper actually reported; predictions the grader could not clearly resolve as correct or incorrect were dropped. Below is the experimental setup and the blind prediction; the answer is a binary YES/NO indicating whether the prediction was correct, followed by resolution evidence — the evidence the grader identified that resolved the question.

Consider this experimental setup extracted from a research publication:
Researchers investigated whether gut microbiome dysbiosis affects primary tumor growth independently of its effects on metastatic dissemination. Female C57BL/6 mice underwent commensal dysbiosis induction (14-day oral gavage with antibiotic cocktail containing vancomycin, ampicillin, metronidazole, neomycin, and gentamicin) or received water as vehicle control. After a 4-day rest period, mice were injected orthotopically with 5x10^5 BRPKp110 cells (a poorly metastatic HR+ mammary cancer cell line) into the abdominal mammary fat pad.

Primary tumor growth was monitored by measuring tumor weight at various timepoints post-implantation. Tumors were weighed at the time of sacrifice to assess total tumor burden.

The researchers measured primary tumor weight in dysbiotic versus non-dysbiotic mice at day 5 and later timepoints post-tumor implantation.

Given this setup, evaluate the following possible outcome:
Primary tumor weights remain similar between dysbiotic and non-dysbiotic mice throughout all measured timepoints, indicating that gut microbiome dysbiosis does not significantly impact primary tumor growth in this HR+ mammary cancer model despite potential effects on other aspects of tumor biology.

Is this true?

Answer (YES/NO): YES